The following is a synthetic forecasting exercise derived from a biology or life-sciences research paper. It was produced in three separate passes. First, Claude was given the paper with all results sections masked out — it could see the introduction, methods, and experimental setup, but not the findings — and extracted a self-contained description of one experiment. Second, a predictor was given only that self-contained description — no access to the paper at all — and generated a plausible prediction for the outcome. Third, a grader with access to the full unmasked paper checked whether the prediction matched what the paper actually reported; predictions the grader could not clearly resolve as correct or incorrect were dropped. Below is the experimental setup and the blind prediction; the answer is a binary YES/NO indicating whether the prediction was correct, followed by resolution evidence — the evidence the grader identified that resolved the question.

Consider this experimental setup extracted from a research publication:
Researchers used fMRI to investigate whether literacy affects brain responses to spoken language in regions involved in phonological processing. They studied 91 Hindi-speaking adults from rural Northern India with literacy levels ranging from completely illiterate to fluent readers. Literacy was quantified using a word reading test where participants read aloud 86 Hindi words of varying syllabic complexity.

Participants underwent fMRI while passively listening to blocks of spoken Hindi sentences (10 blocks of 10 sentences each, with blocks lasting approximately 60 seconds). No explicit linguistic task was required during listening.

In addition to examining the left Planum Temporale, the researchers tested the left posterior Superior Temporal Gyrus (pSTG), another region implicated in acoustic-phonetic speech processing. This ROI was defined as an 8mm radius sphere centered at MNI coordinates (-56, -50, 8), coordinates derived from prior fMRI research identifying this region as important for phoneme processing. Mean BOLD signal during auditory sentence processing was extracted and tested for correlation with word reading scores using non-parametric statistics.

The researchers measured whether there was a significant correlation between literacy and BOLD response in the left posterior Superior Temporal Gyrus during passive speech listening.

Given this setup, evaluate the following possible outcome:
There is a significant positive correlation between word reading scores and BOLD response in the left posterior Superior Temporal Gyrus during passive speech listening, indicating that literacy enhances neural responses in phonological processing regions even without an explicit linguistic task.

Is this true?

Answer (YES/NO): NO